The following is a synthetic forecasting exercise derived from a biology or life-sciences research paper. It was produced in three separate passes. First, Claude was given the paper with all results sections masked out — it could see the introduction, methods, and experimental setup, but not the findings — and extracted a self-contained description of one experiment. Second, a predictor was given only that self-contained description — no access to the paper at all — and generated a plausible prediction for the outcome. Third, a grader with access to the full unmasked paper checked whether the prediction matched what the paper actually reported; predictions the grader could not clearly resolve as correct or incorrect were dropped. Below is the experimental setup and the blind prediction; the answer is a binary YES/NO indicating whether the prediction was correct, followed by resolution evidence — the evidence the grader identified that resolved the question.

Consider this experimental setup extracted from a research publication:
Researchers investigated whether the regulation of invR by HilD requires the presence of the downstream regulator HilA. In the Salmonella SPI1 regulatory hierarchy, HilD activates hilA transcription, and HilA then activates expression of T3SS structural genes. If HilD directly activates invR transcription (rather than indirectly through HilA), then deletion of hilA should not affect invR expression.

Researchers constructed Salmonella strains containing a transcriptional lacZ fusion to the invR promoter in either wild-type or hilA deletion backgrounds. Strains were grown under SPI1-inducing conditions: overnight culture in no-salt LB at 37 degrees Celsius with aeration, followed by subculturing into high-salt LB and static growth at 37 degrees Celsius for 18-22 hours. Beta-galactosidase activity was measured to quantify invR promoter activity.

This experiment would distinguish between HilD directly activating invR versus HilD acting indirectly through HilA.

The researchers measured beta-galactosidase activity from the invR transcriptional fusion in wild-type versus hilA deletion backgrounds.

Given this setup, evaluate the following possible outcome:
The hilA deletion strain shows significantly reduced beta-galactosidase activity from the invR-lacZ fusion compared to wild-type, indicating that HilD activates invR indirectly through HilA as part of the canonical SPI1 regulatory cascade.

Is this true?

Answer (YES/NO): NO